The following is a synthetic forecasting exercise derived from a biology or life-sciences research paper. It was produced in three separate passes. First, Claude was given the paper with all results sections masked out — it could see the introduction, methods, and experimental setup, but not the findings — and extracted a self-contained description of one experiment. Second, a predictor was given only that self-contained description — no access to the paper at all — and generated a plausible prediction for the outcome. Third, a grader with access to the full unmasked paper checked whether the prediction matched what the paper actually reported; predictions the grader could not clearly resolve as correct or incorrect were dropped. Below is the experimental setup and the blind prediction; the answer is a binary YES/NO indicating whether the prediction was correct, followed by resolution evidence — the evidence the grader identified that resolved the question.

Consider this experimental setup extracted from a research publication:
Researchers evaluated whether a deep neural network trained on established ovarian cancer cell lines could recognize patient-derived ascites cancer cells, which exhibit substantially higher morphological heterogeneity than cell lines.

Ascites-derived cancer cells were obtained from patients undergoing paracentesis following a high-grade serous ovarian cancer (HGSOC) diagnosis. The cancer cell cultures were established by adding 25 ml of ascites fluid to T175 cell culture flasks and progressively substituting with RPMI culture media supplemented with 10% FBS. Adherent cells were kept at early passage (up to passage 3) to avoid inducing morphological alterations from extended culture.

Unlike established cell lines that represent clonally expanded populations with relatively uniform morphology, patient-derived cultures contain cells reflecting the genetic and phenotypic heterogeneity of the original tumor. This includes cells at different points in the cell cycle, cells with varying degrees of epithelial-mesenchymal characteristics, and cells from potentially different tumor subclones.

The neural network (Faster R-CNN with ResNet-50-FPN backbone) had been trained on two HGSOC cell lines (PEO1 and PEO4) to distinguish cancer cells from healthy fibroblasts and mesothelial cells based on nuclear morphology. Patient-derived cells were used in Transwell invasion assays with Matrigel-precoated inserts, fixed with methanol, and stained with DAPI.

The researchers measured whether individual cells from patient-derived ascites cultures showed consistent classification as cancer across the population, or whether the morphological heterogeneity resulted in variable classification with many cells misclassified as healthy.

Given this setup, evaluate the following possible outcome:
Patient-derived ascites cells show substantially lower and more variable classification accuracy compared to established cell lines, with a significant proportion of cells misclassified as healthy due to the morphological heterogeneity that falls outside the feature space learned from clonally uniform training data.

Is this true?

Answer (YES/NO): NO